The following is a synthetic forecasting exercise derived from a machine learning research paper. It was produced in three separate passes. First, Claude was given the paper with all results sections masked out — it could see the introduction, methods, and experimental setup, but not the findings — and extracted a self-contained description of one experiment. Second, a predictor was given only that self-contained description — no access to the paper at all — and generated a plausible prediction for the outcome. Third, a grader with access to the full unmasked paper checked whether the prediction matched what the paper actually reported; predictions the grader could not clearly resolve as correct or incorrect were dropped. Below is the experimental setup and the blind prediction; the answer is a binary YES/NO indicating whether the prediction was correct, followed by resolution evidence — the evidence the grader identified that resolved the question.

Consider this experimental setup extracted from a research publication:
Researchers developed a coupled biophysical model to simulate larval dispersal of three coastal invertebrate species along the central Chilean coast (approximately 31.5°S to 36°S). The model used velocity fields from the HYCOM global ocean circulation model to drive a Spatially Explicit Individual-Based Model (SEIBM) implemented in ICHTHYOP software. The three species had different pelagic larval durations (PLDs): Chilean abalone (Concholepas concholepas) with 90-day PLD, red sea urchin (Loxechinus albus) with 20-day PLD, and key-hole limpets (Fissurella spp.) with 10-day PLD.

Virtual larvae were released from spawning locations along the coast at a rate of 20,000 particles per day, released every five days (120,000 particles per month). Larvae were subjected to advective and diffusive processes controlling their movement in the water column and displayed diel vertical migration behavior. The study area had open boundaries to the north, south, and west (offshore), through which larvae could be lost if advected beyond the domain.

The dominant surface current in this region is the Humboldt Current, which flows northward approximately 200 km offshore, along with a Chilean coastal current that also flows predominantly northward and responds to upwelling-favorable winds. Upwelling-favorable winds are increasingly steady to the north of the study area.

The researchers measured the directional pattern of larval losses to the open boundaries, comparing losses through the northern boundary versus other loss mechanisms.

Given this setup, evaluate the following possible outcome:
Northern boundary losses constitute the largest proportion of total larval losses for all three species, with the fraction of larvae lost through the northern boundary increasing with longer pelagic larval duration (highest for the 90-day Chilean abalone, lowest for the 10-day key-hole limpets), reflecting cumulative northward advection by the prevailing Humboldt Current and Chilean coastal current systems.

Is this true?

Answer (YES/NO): NO